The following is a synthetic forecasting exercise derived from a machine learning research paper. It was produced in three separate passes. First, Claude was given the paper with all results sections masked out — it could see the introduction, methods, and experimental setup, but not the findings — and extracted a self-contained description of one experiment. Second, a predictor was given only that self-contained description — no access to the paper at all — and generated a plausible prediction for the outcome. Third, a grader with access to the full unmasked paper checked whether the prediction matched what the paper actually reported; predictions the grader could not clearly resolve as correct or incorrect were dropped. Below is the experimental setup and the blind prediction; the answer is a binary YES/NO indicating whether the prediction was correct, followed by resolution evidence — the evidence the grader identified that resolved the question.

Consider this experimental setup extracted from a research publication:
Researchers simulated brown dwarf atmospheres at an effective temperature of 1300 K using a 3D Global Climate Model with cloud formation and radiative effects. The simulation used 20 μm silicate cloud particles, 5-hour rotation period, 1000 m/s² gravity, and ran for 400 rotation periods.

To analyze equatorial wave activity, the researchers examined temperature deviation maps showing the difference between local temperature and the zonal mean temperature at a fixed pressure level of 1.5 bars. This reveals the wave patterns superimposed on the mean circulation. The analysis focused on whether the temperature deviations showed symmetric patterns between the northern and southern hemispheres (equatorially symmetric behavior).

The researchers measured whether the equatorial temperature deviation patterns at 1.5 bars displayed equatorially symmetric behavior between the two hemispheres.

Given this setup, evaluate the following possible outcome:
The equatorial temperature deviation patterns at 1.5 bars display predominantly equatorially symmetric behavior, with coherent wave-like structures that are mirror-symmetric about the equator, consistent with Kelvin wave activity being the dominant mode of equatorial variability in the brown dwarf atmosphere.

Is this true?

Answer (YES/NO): NO